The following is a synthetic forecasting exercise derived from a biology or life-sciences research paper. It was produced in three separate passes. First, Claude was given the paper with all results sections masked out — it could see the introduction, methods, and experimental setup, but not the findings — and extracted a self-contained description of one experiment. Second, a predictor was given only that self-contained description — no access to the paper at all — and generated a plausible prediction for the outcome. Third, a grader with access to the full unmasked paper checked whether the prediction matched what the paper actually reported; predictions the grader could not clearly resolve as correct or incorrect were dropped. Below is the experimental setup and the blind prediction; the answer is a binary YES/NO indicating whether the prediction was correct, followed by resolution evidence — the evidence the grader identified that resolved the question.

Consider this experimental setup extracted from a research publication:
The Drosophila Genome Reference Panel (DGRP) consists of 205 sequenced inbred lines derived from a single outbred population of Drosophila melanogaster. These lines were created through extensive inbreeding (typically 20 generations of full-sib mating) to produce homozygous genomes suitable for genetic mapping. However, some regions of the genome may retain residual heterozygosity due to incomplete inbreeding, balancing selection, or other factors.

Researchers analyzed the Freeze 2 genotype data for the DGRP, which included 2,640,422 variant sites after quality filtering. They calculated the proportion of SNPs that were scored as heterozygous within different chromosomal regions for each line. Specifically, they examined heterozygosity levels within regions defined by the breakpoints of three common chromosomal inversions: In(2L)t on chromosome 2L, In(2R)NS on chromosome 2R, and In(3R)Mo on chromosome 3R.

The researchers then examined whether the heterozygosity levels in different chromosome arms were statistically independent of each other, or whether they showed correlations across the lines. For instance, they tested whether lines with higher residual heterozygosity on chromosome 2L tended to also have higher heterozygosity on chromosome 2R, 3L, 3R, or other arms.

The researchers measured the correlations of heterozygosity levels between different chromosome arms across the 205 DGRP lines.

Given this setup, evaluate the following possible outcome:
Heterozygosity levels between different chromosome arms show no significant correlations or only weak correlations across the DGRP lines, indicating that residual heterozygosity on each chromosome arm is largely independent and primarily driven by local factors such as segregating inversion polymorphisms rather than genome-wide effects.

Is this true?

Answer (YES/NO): NO